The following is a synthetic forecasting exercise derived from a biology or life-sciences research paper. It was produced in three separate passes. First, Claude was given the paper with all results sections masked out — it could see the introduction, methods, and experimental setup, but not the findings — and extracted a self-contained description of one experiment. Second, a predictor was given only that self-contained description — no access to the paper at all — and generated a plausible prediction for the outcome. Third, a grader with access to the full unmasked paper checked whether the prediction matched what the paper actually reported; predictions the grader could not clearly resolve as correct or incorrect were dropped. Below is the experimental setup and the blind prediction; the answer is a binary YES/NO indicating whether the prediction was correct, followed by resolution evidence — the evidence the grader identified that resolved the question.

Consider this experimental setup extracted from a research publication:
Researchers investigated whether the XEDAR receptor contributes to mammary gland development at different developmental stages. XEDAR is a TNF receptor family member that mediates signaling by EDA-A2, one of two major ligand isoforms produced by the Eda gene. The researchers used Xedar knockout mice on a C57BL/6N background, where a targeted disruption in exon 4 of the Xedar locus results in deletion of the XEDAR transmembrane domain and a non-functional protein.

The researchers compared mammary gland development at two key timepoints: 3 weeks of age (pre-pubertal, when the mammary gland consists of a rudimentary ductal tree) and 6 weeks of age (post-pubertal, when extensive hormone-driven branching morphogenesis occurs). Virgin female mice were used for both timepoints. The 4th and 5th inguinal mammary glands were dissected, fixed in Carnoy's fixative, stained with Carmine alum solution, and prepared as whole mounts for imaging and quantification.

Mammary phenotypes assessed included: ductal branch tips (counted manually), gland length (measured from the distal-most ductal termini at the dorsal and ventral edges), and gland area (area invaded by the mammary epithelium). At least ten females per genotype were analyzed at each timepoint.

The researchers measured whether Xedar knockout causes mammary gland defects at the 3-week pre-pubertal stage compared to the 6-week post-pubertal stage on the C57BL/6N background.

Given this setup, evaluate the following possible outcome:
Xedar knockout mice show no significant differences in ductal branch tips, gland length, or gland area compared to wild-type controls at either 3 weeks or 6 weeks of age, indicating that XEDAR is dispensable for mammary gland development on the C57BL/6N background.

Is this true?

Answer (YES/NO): NO